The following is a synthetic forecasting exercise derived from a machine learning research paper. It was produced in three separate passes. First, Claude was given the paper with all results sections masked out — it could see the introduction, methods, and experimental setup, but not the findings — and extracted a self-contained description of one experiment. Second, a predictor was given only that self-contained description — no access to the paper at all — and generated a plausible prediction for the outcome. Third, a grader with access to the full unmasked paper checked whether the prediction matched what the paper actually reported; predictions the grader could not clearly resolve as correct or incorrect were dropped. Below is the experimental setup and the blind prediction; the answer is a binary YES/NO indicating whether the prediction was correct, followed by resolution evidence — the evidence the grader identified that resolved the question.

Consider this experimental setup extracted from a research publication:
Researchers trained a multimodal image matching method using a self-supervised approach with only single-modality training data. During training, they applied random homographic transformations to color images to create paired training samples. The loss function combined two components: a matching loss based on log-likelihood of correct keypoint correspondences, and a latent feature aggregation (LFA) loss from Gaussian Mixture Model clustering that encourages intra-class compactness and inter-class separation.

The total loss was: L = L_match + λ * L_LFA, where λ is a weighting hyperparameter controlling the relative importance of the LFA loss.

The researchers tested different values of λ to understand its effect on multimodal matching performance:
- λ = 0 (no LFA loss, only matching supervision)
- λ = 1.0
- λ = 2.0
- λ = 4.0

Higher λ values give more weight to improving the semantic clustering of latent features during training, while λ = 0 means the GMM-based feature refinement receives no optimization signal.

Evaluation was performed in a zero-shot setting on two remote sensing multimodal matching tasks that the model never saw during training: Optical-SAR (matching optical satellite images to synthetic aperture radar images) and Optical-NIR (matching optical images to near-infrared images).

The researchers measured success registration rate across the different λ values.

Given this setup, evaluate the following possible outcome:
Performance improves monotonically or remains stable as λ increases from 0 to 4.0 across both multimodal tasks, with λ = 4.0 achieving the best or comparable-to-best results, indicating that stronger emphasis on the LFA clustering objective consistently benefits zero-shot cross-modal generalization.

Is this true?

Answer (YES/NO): NO